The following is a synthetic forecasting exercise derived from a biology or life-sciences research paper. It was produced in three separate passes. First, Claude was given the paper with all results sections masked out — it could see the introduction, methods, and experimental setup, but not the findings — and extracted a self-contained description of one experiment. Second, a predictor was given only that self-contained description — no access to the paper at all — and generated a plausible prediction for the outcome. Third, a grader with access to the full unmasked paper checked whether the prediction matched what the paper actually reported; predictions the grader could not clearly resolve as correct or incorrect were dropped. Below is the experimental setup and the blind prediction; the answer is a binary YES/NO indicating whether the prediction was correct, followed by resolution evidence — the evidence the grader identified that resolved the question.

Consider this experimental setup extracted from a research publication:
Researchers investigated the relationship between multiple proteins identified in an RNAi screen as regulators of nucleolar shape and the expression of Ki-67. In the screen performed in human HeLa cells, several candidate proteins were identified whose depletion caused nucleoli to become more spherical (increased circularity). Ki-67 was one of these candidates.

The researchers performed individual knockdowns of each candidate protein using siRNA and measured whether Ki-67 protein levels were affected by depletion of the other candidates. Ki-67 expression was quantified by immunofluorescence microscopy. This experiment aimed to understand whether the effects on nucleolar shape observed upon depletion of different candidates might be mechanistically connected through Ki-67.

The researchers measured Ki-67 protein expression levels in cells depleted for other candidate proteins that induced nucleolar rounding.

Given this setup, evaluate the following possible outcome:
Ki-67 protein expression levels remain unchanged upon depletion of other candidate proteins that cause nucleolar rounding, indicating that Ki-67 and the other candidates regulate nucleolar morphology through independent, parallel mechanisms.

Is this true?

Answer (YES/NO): NO